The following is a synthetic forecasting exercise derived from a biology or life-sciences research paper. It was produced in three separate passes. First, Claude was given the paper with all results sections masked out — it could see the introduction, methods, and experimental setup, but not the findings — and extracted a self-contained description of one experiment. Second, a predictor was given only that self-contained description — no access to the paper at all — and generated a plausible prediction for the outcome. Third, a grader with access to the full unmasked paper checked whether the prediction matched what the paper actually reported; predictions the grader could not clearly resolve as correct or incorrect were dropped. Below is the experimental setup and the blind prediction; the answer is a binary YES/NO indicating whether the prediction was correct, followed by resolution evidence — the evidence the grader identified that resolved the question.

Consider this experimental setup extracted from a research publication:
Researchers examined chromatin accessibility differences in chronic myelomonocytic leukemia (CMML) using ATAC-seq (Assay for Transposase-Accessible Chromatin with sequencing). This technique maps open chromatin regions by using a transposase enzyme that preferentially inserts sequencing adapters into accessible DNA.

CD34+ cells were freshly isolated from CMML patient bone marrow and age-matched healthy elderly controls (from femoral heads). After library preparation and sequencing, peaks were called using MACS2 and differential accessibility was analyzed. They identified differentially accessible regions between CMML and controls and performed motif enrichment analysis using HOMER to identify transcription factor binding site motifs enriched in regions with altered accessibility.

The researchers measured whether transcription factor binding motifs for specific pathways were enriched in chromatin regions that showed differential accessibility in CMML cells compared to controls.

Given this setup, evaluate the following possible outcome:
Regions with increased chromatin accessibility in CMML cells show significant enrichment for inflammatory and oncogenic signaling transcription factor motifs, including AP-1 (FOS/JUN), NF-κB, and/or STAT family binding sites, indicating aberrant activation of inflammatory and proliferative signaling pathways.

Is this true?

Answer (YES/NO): NO